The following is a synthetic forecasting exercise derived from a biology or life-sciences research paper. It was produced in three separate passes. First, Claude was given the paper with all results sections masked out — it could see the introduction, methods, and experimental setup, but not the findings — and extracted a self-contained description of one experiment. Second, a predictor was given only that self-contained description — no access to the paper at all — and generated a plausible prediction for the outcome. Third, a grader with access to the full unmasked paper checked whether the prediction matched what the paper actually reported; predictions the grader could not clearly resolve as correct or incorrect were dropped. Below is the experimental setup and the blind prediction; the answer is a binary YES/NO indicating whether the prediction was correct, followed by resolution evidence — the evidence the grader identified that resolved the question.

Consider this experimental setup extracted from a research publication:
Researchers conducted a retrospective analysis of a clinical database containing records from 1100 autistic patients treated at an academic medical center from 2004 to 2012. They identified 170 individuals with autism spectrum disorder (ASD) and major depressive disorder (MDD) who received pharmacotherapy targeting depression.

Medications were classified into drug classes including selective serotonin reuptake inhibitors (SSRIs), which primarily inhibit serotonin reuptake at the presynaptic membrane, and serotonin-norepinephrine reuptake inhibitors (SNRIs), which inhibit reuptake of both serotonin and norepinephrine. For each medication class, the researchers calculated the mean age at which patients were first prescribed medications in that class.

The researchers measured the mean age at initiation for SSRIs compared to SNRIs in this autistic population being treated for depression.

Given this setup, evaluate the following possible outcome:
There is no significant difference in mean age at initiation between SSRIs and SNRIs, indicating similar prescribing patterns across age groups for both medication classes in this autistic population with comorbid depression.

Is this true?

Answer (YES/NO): NO